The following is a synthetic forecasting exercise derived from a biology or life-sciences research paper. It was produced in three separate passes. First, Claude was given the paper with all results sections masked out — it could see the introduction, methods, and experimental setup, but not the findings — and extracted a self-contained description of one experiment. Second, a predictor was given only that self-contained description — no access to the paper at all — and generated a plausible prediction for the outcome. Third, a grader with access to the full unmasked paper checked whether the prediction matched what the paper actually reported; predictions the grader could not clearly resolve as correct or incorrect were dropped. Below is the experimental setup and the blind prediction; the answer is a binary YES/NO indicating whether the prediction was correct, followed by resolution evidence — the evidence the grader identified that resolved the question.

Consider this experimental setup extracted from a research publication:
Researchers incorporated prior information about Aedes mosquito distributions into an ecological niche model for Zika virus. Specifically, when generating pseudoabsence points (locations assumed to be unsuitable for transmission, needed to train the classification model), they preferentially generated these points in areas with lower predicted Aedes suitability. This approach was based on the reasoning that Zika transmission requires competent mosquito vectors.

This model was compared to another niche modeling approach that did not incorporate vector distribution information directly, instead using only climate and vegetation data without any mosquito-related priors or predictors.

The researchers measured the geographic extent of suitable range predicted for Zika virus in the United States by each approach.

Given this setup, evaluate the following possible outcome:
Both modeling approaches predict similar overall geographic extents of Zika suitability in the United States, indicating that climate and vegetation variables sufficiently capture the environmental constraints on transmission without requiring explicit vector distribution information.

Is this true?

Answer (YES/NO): NO